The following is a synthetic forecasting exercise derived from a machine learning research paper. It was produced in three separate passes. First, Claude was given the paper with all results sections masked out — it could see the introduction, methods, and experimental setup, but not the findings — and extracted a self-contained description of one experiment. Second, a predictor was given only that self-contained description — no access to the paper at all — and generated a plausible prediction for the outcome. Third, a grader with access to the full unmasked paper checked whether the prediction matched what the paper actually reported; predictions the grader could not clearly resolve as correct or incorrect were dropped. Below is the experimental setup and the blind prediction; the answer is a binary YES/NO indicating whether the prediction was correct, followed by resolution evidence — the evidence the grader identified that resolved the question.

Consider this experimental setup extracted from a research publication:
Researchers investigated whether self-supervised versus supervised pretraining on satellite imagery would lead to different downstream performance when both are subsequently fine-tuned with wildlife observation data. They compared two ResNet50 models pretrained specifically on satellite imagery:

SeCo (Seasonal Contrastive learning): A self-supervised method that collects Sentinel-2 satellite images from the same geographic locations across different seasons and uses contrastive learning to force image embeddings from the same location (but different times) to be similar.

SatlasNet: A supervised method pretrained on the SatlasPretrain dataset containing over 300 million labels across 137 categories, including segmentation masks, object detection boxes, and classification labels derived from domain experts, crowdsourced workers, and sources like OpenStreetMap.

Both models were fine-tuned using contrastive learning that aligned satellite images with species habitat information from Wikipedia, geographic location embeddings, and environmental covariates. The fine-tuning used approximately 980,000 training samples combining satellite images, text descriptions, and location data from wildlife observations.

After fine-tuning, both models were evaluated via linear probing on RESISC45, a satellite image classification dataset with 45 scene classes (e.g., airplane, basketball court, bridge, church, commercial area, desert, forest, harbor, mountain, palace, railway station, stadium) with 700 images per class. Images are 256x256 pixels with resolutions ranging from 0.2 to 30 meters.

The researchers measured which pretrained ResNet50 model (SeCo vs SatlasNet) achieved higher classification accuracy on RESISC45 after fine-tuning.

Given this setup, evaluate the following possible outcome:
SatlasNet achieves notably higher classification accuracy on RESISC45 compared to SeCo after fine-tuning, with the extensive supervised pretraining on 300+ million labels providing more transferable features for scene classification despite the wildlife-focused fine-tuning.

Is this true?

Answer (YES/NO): NO